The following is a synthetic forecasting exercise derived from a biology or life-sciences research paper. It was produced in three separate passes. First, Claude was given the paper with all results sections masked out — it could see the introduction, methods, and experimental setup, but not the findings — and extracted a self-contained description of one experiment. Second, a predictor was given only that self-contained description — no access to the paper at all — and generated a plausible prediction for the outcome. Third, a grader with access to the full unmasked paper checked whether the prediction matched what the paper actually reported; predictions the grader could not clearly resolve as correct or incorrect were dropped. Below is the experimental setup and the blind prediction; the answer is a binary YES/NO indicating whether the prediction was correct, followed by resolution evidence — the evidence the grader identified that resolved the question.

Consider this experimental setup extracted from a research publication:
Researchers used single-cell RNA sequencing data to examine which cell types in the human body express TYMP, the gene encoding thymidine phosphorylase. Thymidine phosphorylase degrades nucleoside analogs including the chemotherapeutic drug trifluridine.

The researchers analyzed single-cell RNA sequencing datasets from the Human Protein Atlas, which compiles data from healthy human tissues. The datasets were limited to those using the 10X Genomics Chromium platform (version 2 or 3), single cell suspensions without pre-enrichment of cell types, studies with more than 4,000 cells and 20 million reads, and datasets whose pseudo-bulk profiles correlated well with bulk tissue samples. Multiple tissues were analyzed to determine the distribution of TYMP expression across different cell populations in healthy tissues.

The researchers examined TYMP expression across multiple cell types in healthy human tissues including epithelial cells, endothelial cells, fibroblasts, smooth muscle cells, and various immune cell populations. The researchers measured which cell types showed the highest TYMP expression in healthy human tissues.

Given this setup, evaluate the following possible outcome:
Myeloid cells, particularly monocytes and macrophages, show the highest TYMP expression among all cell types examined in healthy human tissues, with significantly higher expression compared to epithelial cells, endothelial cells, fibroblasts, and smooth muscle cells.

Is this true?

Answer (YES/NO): YES